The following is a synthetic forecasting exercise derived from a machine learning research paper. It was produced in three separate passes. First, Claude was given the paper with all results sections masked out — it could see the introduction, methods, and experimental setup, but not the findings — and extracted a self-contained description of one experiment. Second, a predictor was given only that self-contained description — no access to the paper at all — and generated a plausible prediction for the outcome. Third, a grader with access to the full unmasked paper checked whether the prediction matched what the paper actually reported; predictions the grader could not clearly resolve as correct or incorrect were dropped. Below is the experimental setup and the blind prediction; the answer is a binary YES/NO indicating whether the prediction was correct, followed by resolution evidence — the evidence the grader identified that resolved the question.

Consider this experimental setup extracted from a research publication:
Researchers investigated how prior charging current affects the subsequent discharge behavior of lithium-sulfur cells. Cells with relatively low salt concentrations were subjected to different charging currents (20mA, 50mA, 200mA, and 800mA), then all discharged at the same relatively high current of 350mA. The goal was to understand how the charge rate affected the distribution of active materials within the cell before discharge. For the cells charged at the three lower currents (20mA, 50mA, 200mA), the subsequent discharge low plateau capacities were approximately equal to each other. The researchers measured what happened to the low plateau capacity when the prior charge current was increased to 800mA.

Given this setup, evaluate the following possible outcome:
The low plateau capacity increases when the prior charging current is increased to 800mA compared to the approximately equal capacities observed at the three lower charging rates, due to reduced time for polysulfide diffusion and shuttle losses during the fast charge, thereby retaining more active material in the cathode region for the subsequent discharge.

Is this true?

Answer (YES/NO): NO